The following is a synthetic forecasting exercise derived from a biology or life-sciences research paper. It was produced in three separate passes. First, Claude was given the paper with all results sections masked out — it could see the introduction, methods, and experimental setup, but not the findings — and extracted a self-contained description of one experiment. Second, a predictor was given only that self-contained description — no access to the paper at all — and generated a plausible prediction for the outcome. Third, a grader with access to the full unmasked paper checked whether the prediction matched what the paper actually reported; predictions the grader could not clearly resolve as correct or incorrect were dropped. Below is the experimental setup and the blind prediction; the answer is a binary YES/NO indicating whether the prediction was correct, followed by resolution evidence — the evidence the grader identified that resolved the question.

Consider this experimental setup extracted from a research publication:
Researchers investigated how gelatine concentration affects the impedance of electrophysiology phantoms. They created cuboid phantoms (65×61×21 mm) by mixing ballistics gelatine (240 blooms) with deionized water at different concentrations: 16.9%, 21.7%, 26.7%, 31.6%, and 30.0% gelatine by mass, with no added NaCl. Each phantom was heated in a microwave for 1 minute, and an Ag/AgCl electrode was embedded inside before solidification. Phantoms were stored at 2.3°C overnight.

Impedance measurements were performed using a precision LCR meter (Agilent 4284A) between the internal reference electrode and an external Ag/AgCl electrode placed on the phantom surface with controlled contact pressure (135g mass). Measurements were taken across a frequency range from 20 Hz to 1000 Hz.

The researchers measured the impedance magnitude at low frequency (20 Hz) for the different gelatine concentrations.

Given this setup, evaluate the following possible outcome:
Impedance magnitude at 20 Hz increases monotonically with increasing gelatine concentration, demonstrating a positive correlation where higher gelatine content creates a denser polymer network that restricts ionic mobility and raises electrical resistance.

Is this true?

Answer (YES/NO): NO